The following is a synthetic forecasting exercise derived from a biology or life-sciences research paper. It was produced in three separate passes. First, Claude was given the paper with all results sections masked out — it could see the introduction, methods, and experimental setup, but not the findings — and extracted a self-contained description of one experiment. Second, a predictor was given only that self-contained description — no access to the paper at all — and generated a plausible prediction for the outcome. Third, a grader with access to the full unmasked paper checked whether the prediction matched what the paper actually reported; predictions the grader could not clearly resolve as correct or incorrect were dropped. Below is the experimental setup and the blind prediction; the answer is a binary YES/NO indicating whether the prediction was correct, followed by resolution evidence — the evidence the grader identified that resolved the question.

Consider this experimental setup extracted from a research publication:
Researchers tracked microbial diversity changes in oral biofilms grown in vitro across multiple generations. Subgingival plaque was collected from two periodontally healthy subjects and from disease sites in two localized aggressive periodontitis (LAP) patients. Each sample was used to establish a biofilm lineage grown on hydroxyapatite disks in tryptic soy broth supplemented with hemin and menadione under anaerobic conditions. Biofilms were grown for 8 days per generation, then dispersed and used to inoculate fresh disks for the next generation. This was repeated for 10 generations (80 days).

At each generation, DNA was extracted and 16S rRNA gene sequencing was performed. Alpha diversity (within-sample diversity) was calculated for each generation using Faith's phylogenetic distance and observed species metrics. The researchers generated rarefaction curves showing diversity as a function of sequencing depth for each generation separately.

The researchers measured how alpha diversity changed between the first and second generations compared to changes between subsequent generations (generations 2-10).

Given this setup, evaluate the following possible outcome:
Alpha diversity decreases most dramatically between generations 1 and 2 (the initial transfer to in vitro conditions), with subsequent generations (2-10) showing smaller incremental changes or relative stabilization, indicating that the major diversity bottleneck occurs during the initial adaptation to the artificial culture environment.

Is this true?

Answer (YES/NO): NO